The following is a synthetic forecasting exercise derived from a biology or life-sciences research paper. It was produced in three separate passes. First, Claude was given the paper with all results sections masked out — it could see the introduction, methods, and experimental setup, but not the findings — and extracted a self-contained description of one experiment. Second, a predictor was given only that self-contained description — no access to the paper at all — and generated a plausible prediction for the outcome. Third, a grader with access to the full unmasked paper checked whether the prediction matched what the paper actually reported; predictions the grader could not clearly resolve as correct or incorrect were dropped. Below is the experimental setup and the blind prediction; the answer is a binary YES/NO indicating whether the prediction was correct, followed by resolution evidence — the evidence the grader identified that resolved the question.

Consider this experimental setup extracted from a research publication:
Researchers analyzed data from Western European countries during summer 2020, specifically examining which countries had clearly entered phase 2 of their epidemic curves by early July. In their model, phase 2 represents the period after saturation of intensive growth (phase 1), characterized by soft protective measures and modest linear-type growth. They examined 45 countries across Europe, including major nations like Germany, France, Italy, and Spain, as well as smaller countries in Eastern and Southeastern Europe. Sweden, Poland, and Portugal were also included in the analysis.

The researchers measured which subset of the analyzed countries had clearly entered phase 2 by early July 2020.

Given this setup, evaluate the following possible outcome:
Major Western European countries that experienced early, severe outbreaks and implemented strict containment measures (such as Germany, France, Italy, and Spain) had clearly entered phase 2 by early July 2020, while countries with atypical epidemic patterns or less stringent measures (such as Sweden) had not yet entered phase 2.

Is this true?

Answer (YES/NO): NO